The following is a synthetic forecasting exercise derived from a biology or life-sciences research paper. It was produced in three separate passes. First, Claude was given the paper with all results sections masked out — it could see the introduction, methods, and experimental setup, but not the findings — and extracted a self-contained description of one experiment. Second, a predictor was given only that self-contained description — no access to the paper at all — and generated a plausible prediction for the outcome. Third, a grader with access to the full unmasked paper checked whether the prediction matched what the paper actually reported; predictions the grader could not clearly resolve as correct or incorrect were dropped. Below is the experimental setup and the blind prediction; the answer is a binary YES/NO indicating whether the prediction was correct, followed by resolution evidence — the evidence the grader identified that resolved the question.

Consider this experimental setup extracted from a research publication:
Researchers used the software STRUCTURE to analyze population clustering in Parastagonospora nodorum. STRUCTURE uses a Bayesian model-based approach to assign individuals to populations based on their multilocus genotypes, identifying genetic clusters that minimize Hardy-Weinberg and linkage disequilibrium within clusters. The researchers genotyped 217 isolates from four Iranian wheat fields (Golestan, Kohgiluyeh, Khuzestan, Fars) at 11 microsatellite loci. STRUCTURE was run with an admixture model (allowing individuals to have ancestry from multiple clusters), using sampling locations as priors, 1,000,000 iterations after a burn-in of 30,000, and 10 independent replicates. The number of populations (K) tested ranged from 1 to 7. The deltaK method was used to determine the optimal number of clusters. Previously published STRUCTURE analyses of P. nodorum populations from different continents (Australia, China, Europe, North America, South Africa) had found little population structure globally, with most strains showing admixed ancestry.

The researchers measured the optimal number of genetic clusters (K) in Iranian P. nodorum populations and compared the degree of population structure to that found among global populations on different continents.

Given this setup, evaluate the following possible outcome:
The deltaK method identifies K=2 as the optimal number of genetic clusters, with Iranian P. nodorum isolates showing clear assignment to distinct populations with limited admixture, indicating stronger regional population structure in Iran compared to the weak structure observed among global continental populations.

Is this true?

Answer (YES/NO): NO